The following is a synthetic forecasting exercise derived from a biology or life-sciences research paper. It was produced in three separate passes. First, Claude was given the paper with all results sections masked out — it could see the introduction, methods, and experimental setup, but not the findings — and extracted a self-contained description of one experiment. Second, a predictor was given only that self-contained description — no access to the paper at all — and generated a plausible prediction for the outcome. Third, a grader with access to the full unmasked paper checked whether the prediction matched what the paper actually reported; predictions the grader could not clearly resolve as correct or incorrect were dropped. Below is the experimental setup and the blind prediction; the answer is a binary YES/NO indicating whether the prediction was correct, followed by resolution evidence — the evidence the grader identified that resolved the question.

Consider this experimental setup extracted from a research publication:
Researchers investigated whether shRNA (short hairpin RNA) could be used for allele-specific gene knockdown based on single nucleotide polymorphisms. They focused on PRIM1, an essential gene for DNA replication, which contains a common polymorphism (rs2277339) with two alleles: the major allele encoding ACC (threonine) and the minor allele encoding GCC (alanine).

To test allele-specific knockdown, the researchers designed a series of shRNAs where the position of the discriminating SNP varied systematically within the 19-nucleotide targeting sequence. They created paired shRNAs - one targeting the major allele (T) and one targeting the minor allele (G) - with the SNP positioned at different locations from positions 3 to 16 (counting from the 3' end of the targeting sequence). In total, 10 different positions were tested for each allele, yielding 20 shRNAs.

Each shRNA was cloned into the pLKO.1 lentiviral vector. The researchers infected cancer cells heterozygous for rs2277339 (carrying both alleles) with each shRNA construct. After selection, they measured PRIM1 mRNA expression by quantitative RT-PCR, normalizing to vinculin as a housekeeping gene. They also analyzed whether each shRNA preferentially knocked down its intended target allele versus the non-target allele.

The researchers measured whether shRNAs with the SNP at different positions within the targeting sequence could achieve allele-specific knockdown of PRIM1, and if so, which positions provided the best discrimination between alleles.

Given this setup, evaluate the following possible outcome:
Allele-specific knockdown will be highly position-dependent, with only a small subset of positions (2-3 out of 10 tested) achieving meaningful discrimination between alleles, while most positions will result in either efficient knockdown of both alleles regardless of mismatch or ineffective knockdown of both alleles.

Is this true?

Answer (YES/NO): NO